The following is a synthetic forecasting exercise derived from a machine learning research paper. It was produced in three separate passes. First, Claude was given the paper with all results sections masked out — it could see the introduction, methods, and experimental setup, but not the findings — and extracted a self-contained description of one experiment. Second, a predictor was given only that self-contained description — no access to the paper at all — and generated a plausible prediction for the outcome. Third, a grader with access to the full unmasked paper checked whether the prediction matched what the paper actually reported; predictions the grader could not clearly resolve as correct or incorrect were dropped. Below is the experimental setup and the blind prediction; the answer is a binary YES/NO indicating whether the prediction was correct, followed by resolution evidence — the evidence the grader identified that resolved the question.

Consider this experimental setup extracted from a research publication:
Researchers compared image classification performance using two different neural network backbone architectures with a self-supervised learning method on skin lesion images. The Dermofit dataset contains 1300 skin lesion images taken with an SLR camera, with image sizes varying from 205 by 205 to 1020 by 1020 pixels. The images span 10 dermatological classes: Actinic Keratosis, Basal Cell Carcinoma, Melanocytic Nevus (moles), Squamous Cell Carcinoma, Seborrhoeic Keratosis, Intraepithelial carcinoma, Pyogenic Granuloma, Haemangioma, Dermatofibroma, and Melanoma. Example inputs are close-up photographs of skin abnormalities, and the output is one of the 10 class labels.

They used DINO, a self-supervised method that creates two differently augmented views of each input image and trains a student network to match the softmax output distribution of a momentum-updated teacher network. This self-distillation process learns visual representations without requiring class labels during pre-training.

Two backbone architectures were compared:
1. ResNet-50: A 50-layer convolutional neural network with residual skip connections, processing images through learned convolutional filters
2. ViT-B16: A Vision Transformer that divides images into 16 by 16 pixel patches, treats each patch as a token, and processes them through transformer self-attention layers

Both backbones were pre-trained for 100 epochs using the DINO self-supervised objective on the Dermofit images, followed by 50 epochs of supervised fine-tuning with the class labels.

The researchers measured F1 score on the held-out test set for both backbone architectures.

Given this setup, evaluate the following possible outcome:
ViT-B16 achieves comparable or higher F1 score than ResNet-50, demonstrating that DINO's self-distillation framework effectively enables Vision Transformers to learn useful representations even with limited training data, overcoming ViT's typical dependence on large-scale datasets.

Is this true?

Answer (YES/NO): NO